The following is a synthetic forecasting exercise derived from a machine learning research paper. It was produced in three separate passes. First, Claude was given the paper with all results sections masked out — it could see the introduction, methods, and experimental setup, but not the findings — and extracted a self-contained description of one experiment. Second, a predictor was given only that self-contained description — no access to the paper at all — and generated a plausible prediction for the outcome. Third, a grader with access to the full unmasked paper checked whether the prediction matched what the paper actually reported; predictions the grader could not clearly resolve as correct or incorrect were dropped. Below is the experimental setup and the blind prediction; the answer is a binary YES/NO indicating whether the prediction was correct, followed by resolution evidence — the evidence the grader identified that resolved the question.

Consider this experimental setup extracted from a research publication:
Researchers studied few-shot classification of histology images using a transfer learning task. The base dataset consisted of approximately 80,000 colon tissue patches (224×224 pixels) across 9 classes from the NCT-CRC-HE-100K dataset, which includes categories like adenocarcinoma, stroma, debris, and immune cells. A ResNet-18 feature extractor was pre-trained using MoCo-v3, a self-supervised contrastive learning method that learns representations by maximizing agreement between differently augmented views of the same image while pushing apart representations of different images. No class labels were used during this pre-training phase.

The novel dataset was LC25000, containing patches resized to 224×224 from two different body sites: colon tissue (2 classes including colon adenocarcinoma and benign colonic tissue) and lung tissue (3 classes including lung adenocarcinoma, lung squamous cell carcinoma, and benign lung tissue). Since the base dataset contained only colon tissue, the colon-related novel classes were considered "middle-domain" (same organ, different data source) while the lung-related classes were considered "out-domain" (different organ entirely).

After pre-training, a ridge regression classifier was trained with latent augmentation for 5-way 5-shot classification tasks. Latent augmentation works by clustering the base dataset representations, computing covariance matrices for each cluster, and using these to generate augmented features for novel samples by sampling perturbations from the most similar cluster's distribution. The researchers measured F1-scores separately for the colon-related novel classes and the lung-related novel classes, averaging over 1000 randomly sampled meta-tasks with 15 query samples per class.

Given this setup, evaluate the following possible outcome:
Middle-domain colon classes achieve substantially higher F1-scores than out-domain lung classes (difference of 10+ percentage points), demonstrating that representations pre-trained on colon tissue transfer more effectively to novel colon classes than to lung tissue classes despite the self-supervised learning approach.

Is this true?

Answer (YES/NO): YES